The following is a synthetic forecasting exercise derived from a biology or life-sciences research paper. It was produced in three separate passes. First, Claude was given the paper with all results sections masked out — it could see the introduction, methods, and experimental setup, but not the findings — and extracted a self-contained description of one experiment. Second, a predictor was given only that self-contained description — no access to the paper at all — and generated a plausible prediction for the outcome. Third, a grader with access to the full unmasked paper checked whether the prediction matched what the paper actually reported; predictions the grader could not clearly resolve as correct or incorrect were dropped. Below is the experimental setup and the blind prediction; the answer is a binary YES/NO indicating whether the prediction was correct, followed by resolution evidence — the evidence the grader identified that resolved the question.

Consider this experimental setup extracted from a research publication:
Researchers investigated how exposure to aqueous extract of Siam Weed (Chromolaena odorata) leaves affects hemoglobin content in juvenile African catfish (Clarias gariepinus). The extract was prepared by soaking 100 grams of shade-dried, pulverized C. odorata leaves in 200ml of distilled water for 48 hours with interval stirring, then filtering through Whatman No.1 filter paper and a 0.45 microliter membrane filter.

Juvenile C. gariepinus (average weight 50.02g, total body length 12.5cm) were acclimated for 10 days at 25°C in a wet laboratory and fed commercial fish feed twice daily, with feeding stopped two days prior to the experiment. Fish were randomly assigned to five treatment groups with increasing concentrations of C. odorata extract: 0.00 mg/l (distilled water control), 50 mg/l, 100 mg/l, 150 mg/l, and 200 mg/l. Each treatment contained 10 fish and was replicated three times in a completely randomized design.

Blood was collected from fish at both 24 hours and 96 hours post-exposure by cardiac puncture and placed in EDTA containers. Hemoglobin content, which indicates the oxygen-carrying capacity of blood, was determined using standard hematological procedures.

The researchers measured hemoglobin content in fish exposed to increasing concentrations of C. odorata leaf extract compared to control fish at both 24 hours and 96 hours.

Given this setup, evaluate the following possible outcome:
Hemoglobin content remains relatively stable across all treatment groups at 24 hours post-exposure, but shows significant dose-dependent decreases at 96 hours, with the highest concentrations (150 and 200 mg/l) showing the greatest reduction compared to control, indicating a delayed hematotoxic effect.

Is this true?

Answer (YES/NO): NO